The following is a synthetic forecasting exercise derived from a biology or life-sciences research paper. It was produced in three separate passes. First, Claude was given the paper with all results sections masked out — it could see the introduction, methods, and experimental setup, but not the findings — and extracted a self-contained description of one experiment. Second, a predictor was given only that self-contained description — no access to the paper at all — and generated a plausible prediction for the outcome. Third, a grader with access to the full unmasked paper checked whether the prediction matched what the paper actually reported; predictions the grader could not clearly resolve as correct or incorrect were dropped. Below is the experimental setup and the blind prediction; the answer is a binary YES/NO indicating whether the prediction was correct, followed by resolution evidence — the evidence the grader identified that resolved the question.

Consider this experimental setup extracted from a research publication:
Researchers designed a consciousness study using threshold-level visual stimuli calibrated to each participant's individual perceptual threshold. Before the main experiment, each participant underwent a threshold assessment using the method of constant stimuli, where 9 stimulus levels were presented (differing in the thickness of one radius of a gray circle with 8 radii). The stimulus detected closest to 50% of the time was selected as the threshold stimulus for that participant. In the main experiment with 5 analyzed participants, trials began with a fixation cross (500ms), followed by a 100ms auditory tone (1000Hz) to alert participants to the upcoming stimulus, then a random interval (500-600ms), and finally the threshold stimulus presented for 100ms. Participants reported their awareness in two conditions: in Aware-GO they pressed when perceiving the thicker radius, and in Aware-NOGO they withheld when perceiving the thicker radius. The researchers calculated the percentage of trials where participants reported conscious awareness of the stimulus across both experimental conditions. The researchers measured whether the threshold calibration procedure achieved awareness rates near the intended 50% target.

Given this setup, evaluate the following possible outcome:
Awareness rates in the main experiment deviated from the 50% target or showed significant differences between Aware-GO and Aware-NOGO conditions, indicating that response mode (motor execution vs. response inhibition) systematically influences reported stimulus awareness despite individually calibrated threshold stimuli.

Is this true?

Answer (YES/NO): NO